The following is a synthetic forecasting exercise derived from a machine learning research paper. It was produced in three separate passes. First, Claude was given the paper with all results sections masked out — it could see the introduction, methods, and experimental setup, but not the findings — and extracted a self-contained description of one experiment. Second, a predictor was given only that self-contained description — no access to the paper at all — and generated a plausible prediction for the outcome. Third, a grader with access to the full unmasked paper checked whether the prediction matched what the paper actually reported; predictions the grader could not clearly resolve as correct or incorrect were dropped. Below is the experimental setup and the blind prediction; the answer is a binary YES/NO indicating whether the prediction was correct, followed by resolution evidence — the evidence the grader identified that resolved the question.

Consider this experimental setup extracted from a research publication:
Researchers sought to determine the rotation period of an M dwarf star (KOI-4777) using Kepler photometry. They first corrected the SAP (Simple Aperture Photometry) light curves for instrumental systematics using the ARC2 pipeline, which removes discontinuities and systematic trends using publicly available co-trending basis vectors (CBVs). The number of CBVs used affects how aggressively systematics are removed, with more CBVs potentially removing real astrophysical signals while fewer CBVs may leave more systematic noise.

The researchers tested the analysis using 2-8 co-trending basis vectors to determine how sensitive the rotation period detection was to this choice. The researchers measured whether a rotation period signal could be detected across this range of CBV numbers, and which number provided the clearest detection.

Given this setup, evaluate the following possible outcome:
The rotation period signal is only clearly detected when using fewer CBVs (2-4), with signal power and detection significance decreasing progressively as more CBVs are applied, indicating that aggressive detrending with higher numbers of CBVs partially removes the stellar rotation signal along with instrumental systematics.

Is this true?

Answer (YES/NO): NO